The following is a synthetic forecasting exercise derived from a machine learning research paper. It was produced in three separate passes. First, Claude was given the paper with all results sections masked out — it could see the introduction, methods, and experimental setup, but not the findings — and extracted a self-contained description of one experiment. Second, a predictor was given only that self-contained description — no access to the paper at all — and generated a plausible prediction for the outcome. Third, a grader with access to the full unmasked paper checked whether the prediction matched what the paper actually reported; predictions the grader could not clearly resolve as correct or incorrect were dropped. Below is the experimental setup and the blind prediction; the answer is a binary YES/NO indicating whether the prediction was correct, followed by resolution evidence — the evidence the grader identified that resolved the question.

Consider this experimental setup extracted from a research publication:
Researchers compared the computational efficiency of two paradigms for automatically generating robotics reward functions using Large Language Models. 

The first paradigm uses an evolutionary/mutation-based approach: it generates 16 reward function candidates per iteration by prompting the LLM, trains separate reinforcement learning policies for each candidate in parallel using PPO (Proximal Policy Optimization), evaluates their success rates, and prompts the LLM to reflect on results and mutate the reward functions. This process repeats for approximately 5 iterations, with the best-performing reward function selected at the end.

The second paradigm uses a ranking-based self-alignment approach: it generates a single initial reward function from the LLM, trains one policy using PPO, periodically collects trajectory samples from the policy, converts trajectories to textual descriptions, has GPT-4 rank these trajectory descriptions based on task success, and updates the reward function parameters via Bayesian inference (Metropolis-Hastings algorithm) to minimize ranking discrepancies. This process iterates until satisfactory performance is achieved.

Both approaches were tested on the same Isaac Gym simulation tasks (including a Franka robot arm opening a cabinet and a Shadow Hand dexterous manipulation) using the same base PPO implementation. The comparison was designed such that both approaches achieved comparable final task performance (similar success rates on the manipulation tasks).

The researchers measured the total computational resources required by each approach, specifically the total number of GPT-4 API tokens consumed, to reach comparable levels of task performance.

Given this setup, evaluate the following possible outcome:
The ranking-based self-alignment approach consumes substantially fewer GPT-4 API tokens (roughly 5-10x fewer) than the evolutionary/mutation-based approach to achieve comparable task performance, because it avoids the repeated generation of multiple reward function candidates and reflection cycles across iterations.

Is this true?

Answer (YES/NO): YES